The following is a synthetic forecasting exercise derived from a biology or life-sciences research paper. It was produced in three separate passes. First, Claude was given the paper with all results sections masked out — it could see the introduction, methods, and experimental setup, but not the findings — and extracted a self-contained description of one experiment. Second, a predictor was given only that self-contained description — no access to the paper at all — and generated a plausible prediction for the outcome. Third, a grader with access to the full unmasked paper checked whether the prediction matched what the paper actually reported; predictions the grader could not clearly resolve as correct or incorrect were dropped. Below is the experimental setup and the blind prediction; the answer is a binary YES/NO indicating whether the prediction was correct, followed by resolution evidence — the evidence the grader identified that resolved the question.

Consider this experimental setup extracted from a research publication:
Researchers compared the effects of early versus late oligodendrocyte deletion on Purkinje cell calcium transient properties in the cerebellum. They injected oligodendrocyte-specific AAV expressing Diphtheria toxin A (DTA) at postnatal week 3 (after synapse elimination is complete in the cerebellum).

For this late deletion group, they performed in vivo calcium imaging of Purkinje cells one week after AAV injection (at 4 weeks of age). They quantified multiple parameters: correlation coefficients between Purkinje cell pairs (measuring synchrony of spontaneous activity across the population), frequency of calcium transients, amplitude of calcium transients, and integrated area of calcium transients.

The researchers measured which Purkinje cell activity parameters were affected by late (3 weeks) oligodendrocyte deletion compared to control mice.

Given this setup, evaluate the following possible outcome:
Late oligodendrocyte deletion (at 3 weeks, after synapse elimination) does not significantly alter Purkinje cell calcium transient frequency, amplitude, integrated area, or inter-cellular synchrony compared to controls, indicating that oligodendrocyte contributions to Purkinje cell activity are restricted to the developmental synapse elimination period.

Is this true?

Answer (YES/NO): NO